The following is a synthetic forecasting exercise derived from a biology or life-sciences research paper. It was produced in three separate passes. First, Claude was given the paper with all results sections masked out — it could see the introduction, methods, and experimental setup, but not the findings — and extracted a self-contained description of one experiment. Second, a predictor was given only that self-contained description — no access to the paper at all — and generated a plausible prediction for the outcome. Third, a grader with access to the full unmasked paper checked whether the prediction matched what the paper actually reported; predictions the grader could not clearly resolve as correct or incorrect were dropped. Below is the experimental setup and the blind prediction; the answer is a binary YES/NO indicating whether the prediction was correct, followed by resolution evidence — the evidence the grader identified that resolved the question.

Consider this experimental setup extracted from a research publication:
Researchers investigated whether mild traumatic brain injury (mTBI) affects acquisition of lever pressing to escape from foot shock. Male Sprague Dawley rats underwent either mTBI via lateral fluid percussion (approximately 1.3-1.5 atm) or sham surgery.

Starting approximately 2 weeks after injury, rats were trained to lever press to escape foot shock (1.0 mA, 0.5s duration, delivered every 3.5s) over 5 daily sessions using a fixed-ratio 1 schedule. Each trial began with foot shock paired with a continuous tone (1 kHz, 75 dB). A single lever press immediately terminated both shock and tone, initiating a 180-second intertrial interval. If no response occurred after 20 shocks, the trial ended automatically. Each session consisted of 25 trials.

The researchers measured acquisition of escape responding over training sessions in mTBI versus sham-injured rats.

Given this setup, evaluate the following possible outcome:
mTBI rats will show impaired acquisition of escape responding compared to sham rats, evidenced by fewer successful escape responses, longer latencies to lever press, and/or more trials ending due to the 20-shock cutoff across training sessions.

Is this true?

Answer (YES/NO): NO